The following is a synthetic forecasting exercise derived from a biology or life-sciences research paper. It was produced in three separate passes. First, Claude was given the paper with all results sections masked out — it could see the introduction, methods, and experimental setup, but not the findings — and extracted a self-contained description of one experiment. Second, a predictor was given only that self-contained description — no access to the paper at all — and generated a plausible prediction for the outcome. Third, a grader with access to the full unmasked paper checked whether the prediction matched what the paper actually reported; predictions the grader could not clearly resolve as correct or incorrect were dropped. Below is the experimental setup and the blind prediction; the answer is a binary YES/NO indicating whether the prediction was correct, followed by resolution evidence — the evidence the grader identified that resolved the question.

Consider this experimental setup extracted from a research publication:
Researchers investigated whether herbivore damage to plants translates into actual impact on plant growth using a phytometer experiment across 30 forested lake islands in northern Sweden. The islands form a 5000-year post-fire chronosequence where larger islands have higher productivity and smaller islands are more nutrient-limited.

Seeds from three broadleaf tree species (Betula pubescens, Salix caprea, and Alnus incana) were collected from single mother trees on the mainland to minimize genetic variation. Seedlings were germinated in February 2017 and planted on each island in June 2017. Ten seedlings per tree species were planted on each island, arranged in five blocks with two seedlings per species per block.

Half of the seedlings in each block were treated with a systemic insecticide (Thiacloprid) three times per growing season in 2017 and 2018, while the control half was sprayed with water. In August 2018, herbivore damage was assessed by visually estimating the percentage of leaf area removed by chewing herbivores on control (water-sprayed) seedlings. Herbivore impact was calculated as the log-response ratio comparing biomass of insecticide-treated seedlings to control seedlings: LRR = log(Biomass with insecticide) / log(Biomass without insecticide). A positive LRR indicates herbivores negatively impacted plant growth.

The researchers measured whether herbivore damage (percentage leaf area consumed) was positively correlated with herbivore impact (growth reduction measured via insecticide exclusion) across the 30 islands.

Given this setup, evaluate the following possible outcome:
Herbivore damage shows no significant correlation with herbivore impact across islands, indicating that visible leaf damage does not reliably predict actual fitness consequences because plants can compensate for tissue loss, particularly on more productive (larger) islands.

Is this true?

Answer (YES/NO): YES